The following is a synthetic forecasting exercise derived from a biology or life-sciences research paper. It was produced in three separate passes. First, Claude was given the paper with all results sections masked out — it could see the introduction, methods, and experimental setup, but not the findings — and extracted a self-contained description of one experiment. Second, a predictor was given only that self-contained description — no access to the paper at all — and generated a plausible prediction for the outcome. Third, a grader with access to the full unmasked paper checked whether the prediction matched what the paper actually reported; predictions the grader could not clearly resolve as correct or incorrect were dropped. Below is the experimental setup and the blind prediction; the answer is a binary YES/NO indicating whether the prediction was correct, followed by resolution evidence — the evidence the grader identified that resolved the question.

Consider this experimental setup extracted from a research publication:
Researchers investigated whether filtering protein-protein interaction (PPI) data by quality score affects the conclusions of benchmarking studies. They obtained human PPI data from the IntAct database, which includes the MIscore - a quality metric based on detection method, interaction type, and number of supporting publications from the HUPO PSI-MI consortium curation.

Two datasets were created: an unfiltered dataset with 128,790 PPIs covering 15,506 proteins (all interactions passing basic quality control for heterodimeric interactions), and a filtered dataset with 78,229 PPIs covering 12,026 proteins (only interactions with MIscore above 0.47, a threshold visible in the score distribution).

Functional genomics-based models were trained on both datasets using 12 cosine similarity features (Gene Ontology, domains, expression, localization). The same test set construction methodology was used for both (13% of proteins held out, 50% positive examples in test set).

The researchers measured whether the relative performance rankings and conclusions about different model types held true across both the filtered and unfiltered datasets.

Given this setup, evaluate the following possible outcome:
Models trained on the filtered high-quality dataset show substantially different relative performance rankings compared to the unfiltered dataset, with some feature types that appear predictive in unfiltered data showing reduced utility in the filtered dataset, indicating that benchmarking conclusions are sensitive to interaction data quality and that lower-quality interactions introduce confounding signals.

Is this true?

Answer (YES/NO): NO